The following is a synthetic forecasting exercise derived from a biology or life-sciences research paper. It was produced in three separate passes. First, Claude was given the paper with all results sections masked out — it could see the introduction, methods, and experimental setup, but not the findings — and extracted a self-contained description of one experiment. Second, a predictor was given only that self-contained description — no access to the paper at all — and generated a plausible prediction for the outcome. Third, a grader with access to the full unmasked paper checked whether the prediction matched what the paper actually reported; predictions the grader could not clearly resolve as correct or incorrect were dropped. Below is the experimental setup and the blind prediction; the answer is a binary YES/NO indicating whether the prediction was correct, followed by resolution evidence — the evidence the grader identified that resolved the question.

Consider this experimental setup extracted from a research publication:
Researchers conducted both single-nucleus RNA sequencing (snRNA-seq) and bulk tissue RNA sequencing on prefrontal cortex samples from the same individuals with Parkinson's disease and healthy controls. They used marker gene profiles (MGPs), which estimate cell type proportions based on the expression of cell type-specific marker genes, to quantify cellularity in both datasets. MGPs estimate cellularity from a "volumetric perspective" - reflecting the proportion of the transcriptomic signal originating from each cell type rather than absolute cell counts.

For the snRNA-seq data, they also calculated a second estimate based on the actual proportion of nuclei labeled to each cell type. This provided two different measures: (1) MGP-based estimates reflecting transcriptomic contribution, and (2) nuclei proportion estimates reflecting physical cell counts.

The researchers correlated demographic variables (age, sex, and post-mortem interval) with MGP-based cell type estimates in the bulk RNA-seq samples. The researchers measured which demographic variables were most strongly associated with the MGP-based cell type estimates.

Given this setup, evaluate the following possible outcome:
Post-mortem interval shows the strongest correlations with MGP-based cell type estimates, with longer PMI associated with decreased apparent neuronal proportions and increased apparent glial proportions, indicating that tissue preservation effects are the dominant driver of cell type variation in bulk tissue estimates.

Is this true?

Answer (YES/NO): YES